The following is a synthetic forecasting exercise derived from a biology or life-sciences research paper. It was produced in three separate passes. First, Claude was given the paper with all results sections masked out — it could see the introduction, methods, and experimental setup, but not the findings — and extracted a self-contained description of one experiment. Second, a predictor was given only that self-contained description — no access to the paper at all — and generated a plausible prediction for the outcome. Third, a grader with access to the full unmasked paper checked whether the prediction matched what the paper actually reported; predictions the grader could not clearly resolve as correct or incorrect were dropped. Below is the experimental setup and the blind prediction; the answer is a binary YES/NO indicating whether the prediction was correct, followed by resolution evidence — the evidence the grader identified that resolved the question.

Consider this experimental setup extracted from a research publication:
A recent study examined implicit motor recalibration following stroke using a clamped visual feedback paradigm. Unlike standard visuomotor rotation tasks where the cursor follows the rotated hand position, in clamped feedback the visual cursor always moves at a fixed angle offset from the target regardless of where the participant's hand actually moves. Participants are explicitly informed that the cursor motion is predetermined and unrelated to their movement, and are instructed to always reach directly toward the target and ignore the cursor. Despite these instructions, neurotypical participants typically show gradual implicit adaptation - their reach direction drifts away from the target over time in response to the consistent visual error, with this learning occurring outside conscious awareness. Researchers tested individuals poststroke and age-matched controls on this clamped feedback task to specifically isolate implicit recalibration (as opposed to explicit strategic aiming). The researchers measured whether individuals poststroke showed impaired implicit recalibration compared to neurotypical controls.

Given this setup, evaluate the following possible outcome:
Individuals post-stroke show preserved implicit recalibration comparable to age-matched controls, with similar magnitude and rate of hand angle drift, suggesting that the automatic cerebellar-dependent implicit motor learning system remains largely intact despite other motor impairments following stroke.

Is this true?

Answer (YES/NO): YES